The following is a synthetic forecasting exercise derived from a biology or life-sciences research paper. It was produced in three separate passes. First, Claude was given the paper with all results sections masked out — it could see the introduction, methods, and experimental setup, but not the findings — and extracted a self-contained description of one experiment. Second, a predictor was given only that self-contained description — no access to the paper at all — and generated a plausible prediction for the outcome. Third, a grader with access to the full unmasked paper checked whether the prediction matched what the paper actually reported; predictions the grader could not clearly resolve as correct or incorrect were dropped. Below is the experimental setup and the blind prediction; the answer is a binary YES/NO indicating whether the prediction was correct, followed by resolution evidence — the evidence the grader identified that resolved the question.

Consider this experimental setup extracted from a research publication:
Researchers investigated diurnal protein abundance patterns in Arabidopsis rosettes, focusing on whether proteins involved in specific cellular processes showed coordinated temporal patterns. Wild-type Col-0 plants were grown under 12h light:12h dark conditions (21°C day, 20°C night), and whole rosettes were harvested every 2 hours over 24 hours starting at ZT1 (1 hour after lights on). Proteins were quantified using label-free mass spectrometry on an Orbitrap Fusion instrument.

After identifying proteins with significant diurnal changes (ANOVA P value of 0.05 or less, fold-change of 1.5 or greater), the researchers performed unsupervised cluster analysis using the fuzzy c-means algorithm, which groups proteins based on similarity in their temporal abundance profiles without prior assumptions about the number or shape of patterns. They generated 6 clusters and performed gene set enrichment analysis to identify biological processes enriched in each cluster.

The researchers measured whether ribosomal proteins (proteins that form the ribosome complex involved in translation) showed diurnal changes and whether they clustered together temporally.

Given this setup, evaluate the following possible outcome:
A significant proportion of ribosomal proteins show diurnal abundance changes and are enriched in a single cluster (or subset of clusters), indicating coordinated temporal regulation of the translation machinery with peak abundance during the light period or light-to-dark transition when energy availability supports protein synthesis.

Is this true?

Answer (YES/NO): NO